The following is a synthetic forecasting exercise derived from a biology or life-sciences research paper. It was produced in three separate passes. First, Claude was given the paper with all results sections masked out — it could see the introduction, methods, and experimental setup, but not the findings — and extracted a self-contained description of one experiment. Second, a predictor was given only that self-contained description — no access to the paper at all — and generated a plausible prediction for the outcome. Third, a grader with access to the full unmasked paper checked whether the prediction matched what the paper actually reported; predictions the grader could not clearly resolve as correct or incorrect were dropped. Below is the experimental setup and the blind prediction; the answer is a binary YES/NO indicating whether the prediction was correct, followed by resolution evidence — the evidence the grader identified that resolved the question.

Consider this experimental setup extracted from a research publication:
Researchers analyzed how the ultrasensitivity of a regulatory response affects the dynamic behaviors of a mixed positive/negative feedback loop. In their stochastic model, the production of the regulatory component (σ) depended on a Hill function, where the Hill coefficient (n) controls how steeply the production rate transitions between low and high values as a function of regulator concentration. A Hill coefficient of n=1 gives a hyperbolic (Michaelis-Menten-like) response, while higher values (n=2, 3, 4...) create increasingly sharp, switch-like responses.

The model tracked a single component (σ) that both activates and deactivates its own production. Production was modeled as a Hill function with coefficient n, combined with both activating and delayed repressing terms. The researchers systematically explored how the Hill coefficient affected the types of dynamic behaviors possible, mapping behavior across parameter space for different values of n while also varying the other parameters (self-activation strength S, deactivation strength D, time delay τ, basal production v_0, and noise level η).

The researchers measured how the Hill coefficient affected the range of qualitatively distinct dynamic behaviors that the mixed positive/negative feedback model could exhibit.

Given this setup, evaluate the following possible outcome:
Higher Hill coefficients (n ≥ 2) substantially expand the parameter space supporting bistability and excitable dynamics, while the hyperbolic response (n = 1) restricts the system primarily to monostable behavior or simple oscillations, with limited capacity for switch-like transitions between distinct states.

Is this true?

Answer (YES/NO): NO